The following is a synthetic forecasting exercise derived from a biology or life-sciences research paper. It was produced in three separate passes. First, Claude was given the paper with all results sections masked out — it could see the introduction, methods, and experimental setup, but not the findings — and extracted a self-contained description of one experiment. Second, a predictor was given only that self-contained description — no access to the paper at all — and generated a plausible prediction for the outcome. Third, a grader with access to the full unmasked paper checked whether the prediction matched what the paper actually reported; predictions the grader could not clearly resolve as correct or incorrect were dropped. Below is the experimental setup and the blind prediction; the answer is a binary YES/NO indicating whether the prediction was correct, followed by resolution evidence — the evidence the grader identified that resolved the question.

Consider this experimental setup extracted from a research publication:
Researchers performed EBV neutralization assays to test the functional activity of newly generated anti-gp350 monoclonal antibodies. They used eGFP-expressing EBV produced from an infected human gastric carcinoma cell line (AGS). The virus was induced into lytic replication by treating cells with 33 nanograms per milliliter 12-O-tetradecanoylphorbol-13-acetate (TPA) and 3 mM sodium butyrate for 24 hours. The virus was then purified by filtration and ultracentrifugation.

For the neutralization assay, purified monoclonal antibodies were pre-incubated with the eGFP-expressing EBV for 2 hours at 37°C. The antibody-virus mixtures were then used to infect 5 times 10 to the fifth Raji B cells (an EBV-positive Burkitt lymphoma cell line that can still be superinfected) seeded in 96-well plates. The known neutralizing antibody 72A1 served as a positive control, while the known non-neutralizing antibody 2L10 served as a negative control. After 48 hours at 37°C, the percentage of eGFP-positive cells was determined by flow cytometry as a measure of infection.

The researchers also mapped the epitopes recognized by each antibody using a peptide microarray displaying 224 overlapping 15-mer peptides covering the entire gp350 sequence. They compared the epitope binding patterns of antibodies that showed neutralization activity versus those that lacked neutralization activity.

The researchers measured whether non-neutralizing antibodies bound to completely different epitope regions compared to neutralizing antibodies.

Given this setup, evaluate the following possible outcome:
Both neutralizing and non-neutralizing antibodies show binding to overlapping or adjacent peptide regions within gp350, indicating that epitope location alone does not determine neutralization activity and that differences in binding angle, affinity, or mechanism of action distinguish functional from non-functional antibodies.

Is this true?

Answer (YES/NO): YES